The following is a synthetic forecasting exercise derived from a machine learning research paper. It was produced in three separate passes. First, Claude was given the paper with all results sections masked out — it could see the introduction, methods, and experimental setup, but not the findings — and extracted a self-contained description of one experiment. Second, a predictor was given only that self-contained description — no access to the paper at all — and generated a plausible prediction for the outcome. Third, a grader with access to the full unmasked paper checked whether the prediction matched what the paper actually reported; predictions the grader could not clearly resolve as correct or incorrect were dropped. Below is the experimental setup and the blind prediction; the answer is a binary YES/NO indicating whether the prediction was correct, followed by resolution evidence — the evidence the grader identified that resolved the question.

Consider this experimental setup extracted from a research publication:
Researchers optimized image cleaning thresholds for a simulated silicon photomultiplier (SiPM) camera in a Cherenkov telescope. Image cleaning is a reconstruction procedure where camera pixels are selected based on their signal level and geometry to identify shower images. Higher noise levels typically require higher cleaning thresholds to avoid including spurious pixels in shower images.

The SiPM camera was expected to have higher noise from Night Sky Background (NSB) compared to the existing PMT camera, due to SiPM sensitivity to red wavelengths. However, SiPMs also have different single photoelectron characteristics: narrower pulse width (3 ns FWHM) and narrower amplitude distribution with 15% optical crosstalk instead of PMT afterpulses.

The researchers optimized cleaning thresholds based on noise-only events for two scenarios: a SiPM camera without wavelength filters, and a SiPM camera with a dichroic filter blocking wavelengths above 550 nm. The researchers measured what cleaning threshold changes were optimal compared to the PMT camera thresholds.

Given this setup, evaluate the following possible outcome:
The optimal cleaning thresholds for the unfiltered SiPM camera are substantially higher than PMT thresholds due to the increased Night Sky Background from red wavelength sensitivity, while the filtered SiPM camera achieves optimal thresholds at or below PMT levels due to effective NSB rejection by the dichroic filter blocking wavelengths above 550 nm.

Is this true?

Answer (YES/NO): NO